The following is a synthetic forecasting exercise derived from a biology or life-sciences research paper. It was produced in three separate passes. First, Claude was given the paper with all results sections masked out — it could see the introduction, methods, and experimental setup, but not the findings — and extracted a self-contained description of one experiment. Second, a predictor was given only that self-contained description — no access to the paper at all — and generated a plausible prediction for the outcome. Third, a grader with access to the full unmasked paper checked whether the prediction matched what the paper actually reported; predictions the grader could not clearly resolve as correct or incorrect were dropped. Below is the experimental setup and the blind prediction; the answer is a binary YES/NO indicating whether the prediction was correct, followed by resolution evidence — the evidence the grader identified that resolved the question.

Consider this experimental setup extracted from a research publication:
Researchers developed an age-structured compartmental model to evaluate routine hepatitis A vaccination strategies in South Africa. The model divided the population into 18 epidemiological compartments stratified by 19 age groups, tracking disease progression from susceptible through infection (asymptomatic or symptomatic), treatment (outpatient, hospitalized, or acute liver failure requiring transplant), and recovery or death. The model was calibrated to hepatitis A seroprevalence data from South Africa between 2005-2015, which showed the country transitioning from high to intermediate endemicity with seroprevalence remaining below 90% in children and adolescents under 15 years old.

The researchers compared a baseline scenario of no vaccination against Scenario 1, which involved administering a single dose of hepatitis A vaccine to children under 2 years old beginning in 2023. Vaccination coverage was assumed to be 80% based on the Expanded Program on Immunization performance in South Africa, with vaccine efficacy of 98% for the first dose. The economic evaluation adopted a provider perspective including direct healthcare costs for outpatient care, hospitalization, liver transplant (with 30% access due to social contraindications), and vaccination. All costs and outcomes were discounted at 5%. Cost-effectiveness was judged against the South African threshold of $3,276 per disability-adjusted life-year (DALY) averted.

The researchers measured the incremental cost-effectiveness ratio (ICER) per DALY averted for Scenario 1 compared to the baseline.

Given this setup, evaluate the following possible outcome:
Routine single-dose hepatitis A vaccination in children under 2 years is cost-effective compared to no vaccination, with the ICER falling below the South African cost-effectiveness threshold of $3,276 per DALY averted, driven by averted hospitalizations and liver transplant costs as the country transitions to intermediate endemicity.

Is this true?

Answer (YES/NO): NO